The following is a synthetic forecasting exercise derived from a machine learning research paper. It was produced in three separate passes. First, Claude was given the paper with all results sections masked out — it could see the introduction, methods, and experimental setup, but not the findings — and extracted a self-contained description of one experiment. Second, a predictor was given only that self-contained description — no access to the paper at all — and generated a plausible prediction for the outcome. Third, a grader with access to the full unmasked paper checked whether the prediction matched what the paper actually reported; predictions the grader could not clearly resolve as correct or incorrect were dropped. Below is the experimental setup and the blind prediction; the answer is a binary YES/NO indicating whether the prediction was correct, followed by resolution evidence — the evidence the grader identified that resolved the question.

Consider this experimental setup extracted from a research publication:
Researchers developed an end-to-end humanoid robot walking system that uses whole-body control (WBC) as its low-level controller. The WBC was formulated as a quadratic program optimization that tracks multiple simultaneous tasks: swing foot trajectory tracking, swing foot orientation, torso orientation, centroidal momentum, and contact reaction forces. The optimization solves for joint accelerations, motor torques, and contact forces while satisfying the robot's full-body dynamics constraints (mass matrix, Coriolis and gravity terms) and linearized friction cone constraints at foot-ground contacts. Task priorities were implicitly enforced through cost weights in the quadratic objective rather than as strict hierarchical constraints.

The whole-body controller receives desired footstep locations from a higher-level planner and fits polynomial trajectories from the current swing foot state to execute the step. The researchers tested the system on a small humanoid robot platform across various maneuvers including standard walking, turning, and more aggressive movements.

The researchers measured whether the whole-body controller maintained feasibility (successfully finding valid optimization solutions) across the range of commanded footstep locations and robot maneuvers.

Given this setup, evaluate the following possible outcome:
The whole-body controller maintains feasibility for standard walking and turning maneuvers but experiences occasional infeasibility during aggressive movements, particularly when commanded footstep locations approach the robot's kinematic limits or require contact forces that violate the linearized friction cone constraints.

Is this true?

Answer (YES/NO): NO